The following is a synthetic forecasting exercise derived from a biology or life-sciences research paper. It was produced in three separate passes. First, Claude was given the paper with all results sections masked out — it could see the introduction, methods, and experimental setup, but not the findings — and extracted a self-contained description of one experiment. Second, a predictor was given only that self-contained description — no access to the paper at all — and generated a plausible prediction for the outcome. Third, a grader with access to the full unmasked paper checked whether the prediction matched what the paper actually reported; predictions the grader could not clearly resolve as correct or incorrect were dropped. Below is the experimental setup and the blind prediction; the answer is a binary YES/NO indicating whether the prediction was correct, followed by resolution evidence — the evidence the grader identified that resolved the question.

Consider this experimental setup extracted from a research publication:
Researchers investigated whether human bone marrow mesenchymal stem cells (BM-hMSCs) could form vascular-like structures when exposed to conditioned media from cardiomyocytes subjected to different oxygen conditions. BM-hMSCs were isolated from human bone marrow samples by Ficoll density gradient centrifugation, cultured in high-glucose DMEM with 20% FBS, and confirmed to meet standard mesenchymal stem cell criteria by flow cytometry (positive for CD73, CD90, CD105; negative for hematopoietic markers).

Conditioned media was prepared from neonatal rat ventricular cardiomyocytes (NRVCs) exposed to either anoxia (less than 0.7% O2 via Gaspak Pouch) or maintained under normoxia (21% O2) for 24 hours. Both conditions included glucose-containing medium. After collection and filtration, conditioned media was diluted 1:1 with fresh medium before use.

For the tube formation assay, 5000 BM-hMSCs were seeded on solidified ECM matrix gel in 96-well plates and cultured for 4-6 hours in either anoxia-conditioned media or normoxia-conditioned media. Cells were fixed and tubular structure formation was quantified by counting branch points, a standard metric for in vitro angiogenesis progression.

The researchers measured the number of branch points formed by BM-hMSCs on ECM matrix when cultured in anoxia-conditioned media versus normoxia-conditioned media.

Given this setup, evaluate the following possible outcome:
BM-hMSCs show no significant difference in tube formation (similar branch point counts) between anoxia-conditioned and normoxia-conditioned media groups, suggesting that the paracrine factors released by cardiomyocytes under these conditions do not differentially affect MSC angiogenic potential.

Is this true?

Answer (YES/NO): NO